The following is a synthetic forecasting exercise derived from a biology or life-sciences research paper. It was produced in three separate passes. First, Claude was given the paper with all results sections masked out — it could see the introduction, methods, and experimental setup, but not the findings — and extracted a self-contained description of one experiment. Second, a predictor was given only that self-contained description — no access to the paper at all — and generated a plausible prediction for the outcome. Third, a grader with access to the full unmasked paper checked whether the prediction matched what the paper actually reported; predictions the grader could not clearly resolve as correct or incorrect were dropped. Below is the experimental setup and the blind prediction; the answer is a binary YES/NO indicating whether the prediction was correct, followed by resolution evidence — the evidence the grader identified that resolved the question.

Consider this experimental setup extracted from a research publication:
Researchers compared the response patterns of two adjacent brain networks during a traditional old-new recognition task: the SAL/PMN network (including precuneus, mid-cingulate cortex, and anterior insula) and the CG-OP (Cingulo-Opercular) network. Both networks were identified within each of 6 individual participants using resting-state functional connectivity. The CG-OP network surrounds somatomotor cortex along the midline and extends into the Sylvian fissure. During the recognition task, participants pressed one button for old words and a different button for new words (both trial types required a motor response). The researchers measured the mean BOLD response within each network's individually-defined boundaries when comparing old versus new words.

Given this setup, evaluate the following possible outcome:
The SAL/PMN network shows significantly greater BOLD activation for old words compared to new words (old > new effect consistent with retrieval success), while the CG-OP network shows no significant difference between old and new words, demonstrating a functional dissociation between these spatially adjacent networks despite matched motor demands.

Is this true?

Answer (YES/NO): YES